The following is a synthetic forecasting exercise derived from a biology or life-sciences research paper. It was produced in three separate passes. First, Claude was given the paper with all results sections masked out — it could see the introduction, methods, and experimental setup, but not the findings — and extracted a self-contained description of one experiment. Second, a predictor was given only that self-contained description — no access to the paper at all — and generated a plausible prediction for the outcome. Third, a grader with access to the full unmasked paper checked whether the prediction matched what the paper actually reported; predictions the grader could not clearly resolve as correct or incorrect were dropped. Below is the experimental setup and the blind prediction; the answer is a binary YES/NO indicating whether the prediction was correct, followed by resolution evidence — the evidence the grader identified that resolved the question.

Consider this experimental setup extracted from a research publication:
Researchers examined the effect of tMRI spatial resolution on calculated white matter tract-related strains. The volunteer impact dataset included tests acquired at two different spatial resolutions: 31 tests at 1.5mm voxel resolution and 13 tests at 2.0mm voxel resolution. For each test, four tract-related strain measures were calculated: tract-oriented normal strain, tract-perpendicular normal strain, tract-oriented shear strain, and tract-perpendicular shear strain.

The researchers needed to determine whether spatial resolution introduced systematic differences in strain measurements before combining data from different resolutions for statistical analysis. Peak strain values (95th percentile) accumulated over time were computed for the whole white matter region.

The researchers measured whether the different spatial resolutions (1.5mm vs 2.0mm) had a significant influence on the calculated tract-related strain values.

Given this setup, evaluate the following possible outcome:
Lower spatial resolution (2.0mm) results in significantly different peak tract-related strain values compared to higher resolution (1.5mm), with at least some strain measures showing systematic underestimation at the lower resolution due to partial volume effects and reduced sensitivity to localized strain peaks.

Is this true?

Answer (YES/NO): NO